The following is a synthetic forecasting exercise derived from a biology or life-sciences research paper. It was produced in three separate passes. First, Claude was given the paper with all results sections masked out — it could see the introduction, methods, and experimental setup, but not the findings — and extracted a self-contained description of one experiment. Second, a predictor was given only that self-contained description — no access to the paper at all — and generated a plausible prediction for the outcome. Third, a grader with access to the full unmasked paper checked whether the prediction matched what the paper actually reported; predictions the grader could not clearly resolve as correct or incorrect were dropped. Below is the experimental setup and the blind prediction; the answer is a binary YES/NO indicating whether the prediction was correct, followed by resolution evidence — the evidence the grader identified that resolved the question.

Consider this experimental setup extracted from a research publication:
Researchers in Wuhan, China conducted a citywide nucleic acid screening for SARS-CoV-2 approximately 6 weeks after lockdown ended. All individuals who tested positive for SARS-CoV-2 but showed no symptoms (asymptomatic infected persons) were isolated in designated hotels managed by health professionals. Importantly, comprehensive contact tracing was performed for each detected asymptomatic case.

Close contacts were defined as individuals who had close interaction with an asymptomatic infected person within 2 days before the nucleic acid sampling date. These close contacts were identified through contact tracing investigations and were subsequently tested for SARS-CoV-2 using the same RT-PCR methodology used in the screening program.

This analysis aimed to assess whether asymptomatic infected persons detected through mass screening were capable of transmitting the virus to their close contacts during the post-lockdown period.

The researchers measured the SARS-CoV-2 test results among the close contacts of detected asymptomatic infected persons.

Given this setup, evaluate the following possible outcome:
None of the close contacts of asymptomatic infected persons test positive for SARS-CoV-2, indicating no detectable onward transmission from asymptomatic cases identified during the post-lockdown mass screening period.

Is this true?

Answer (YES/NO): YES